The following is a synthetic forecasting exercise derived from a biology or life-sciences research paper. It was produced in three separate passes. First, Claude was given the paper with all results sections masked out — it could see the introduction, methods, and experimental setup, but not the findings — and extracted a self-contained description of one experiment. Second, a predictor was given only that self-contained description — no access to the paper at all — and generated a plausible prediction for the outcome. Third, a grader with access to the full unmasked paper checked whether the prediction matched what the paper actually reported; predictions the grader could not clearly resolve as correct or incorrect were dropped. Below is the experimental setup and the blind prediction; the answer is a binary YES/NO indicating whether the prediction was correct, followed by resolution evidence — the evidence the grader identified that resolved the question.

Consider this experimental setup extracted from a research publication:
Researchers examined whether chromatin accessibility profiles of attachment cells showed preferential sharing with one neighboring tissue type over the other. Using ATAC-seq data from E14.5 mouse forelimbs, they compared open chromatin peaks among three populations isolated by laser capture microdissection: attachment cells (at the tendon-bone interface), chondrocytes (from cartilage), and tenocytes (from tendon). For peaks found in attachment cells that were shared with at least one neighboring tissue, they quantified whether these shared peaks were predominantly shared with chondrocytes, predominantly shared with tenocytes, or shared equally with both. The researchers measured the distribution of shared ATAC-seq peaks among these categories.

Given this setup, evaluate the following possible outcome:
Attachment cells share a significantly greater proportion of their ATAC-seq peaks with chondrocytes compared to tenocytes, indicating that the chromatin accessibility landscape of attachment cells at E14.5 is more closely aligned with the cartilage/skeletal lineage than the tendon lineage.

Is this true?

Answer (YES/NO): NO